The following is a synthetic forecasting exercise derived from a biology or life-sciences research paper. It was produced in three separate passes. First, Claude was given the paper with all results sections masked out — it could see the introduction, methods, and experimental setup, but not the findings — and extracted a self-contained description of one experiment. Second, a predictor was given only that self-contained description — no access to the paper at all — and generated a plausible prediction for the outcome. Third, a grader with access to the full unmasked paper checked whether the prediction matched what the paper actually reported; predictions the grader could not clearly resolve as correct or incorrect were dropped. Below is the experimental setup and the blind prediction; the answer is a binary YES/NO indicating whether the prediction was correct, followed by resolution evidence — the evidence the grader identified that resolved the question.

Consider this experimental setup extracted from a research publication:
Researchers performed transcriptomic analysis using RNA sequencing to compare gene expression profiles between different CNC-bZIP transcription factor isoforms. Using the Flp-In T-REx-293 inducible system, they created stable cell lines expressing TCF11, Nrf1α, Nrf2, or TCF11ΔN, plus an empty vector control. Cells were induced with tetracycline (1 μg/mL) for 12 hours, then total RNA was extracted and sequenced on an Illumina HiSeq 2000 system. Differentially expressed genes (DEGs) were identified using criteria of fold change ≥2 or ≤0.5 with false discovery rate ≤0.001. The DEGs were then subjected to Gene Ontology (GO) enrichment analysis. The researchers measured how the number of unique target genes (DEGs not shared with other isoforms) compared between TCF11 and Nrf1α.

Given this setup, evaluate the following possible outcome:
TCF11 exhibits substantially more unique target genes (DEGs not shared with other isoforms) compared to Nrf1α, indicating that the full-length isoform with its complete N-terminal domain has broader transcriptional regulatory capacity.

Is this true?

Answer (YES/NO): YES